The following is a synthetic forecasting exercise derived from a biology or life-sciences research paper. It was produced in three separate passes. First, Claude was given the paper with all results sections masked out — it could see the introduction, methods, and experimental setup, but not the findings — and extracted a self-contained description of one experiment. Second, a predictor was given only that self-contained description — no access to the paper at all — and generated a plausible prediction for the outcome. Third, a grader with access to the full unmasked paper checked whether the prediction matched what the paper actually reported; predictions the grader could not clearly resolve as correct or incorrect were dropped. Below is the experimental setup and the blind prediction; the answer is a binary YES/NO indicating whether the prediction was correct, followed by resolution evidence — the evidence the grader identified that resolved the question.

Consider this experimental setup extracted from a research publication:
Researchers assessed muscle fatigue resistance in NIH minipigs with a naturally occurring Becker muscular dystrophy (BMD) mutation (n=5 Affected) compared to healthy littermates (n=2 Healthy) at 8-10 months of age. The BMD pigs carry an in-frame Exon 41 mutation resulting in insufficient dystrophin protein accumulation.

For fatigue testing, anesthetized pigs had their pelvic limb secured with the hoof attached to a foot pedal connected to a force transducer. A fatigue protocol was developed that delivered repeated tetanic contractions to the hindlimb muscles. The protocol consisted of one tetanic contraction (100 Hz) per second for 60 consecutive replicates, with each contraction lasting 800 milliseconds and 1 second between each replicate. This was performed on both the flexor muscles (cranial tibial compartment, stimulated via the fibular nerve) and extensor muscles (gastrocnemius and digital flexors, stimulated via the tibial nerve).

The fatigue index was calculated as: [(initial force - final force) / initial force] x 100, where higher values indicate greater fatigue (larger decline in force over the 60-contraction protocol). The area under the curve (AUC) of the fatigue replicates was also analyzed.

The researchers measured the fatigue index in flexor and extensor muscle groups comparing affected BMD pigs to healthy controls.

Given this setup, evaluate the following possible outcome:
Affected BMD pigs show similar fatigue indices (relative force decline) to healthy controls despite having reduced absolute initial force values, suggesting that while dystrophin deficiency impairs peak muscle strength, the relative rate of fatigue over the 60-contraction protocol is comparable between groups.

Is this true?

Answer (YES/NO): NO